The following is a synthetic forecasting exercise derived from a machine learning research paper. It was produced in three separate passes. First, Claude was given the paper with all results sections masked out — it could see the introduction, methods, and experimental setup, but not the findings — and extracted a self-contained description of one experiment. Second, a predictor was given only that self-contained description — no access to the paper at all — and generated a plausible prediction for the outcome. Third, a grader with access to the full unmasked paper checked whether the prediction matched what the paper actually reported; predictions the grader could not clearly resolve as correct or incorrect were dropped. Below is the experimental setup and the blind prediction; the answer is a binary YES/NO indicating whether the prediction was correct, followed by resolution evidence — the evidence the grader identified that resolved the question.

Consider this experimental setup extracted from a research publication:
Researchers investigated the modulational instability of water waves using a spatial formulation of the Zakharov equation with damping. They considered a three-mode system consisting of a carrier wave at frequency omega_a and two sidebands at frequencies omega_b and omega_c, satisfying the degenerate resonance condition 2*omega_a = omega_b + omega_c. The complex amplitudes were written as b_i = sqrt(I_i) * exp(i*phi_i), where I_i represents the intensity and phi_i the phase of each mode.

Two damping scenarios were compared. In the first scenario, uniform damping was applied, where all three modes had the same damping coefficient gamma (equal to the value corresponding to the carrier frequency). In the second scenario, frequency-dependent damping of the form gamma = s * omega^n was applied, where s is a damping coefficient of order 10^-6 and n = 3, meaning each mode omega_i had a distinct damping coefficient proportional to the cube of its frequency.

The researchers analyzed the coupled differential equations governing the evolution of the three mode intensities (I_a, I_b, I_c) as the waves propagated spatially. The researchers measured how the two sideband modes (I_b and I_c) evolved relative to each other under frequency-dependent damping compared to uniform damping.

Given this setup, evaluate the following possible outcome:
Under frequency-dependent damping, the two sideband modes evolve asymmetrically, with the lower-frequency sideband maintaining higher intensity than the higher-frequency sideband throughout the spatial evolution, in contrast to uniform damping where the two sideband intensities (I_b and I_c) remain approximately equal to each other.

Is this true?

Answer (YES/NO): YES